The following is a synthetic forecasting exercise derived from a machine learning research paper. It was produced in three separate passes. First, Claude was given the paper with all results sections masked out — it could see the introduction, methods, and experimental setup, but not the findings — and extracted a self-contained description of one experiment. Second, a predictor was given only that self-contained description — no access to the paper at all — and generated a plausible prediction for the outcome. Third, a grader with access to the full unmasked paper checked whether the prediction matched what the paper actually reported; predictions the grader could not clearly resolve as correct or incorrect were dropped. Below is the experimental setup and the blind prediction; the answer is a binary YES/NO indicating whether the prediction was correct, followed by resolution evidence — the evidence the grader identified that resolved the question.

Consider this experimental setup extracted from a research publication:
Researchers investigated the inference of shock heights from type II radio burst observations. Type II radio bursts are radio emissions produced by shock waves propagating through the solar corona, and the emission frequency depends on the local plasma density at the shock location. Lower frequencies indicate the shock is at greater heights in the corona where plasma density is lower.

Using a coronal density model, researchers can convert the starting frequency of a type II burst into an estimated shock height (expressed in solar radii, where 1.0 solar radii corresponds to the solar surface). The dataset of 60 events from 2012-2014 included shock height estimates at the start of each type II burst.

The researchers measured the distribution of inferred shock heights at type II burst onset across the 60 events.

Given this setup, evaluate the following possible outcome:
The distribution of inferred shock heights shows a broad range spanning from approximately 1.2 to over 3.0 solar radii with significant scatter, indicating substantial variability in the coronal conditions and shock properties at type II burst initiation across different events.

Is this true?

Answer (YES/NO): NO